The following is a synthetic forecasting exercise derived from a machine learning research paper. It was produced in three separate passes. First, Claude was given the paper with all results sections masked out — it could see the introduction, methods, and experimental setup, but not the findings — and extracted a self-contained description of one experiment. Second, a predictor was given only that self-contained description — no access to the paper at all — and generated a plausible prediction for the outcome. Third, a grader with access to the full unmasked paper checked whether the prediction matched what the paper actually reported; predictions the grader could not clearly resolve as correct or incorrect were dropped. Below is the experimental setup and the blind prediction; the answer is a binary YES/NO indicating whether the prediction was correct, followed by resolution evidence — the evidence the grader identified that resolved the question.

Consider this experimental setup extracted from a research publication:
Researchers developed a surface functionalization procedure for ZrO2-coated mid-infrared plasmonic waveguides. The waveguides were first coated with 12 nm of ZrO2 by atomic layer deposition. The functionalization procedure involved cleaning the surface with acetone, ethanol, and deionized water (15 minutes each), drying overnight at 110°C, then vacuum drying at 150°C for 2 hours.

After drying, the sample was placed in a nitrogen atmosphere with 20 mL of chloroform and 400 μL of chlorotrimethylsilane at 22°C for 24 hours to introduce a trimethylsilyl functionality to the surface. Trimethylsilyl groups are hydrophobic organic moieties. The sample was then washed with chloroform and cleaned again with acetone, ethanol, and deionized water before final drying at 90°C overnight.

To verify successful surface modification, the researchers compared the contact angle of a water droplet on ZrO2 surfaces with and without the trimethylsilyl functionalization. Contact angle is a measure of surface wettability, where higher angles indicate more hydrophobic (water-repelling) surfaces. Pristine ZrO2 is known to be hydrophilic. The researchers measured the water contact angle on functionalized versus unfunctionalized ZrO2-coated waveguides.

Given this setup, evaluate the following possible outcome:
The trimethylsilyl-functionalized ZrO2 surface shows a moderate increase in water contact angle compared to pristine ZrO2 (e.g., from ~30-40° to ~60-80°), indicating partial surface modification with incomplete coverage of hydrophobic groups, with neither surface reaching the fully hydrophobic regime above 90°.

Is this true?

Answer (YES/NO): NO